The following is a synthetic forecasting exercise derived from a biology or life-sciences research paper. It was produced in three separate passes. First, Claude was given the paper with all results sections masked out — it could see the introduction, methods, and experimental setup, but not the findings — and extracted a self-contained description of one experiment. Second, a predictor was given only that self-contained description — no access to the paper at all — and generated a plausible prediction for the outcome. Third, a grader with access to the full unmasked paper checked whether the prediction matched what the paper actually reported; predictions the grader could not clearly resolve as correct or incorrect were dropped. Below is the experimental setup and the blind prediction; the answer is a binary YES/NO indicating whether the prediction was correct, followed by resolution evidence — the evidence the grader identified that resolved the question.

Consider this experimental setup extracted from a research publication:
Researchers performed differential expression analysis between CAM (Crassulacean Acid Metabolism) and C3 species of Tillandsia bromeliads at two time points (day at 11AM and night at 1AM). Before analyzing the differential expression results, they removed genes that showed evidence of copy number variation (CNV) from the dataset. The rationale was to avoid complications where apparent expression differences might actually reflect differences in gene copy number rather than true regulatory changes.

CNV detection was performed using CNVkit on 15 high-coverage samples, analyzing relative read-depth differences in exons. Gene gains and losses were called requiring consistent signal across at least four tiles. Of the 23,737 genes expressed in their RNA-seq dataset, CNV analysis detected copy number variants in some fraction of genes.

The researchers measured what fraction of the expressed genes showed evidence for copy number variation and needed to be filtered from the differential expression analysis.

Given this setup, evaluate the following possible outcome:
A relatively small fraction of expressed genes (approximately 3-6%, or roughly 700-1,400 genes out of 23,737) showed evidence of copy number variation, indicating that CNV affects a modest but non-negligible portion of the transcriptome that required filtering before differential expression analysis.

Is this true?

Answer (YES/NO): NO